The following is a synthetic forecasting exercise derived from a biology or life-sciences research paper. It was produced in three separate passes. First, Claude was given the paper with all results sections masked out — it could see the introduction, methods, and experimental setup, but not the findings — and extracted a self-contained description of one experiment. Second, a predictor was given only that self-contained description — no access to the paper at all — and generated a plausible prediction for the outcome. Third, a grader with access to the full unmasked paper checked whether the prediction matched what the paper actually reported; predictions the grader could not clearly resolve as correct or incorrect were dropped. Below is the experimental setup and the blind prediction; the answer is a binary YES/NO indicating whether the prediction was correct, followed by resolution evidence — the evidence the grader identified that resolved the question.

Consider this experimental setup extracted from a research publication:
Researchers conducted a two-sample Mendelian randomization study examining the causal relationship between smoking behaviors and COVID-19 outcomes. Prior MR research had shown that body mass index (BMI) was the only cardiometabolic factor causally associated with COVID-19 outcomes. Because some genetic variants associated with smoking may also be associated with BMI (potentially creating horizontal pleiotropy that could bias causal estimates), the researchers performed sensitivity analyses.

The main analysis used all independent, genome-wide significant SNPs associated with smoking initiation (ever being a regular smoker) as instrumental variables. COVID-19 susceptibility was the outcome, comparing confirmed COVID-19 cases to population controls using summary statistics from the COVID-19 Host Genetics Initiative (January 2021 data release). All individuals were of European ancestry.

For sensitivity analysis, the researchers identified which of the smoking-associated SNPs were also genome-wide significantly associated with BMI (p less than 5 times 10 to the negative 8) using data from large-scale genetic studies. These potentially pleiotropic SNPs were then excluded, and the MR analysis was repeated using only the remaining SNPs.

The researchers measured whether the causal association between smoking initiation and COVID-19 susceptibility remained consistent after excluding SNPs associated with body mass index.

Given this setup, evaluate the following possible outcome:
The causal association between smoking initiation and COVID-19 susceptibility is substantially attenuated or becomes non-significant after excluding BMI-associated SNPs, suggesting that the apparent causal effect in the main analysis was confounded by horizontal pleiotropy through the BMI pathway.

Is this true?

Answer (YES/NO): NO